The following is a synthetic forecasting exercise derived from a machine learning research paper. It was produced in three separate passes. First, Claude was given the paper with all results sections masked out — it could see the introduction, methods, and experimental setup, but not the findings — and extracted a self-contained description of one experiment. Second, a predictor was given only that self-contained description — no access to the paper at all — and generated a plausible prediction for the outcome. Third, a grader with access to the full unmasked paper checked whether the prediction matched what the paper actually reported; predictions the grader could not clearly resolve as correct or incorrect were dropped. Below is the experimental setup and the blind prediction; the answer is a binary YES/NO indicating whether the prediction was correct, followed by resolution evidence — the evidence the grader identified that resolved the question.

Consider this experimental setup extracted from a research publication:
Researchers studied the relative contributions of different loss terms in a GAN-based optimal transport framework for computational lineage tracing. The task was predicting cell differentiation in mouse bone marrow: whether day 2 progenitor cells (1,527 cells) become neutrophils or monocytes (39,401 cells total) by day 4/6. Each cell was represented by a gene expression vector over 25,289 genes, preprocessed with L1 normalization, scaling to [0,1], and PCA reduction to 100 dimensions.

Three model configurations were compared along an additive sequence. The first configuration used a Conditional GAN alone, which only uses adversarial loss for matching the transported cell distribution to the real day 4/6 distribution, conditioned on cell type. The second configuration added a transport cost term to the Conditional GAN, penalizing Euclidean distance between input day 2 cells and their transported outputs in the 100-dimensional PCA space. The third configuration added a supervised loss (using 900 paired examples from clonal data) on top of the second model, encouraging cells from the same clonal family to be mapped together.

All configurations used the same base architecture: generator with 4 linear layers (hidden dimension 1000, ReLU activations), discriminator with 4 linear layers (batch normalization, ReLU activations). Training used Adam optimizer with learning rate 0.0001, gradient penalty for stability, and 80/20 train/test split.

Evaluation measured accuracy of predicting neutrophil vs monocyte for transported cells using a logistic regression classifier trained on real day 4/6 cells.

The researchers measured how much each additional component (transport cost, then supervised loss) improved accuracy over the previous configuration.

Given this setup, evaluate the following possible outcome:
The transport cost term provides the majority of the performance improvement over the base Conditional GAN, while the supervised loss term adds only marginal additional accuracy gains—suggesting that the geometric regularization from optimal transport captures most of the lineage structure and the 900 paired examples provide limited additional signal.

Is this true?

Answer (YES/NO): NO